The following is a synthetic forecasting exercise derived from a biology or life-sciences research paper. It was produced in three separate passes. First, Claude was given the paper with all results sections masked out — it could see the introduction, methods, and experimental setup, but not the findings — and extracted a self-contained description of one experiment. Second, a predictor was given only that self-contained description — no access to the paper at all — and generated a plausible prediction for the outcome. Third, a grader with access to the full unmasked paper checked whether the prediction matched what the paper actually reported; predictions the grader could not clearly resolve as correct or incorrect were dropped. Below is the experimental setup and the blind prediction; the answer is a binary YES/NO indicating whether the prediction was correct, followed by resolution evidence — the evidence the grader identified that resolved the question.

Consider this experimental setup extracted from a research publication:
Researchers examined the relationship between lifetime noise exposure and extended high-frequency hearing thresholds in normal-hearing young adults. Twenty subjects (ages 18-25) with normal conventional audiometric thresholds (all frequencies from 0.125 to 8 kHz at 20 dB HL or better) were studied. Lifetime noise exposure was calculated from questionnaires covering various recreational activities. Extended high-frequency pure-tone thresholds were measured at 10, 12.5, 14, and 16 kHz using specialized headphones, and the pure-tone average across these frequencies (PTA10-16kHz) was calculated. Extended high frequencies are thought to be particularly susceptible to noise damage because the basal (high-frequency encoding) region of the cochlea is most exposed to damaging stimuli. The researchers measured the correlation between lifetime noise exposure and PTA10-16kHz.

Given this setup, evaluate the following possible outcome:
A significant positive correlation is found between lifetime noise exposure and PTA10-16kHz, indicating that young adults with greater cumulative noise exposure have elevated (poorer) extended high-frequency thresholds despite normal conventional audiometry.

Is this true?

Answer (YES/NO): NO